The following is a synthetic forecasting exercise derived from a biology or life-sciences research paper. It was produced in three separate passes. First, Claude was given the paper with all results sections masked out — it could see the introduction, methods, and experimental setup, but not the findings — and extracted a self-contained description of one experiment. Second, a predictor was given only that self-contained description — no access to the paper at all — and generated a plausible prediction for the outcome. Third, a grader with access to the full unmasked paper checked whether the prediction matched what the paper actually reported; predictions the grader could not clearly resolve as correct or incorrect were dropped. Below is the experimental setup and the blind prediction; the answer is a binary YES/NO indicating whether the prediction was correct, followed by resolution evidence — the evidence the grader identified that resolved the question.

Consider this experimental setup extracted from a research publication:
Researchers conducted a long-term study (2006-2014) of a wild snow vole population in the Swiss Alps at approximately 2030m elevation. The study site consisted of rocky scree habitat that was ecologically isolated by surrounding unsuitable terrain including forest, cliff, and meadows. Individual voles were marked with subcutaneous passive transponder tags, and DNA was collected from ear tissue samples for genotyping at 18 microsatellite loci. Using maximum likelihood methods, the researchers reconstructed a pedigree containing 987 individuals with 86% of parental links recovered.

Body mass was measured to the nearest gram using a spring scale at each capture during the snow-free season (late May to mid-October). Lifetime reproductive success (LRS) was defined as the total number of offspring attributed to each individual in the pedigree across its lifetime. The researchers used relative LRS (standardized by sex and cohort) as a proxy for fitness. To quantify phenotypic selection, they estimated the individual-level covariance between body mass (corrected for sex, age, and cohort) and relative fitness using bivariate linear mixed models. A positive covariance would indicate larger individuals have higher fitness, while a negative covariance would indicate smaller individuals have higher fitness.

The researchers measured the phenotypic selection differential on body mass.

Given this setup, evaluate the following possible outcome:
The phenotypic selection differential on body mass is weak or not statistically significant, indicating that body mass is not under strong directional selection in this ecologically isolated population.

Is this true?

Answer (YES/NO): NO